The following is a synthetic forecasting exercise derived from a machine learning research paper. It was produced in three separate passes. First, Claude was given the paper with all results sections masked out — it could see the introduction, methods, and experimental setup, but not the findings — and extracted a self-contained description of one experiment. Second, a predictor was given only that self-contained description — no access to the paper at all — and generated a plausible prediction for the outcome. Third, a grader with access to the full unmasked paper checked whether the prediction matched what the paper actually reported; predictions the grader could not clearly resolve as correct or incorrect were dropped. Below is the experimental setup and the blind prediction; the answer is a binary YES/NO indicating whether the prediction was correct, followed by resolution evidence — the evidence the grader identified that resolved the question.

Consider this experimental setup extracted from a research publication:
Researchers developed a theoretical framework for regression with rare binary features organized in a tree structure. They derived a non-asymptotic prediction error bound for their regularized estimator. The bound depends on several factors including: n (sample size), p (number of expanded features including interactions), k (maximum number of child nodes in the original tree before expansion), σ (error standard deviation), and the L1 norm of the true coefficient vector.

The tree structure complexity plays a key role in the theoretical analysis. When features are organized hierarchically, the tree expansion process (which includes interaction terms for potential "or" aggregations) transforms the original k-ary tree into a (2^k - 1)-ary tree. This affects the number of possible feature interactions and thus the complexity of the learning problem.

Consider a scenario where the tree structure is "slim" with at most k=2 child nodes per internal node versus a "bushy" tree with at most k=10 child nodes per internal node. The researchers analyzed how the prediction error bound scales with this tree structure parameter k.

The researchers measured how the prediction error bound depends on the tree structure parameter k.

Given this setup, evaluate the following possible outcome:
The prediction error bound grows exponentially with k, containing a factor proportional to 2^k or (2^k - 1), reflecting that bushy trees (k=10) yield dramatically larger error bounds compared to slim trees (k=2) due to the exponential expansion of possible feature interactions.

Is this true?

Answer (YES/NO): NO